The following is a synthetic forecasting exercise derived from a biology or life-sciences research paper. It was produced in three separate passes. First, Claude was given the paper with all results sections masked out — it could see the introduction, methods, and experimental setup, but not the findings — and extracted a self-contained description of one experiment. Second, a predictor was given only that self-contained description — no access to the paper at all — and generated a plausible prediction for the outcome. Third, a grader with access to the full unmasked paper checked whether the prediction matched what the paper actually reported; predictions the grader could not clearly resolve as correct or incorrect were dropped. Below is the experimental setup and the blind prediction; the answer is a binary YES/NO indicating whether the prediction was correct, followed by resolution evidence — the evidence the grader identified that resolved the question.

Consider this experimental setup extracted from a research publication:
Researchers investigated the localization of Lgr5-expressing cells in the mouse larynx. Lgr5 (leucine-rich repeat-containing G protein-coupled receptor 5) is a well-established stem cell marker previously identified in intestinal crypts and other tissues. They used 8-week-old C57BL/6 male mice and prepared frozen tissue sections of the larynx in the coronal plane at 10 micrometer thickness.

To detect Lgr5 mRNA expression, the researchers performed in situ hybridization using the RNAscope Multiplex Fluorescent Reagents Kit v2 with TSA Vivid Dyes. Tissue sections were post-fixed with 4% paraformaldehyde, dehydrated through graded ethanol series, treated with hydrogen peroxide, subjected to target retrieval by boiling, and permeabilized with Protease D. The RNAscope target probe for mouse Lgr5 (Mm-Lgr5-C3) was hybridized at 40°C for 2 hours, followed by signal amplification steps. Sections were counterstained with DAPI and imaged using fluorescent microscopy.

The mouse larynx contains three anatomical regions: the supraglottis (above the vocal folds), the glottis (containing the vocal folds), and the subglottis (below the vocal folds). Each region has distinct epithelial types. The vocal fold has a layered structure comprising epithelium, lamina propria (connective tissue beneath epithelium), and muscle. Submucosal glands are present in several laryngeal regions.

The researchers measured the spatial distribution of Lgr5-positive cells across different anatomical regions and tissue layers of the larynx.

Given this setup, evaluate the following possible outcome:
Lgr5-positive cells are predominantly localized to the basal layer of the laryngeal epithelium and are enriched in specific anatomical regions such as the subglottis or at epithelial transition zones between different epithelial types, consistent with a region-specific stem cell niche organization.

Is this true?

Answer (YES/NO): NO